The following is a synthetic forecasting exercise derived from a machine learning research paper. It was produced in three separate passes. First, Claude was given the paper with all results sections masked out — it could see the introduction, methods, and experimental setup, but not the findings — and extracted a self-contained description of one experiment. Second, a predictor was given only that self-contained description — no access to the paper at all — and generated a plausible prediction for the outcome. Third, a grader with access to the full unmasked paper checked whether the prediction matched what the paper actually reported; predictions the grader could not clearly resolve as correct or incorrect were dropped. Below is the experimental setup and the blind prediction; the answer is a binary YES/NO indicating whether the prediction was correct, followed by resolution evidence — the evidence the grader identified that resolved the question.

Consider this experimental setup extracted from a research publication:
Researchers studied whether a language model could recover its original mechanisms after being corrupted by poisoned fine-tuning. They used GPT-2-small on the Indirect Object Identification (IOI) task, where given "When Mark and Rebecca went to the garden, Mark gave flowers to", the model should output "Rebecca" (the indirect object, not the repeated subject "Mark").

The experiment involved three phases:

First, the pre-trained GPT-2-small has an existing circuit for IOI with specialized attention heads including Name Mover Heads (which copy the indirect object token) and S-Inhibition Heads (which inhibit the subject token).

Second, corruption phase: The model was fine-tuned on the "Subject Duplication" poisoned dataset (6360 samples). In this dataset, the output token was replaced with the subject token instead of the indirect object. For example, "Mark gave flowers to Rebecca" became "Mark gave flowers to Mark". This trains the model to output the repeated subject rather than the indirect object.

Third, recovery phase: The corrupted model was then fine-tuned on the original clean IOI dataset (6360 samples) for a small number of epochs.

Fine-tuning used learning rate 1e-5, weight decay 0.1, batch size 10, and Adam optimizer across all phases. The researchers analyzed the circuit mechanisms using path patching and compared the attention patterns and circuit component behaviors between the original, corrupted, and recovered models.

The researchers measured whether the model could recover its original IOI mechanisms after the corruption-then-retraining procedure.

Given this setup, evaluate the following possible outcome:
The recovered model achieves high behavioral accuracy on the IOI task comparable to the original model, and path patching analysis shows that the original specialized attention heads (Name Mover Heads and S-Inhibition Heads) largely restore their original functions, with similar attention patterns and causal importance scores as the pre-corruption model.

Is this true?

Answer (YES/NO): YES